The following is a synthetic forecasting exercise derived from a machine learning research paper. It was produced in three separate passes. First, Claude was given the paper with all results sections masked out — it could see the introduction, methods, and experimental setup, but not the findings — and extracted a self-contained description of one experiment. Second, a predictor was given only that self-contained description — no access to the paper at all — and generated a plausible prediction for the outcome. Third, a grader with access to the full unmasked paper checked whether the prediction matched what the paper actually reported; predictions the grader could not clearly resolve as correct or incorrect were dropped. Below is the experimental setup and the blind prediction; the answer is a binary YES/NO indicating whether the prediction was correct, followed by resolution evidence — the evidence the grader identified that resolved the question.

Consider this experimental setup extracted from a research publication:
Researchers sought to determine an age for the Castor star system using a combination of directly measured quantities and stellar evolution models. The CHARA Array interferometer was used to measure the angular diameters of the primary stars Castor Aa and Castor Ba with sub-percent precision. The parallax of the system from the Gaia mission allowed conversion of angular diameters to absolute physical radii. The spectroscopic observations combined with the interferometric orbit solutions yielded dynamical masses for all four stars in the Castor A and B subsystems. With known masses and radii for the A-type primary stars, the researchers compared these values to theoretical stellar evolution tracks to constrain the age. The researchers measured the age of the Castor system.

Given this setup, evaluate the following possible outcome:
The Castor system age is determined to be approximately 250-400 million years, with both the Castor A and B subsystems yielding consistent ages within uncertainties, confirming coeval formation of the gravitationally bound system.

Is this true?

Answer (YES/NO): NO